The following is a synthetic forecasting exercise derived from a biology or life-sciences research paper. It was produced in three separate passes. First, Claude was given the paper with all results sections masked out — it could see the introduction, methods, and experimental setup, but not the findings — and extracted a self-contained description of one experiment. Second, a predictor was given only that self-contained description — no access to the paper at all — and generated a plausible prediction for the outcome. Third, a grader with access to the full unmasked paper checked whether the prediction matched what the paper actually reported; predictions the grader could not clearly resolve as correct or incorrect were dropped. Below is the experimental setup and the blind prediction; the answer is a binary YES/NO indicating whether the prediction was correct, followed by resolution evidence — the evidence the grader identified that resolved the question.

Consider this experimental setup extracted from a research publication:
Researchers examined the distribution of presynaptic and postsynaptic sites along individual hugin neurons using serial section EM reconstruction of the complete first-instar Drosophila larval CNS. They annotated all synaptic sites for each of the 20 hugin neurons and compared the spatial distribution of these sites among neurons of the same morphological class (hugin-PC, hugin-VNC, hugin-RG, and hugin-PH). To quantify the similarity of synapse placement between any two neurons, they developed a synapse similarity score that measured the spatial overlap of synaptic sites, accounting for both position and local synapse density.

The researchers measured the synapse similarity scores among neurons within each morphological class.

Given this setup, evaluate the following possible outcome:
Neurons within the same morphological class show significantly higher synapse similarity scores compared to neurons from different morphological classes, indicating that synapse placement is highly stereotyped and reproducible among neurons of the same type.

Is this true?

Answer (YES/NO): YES